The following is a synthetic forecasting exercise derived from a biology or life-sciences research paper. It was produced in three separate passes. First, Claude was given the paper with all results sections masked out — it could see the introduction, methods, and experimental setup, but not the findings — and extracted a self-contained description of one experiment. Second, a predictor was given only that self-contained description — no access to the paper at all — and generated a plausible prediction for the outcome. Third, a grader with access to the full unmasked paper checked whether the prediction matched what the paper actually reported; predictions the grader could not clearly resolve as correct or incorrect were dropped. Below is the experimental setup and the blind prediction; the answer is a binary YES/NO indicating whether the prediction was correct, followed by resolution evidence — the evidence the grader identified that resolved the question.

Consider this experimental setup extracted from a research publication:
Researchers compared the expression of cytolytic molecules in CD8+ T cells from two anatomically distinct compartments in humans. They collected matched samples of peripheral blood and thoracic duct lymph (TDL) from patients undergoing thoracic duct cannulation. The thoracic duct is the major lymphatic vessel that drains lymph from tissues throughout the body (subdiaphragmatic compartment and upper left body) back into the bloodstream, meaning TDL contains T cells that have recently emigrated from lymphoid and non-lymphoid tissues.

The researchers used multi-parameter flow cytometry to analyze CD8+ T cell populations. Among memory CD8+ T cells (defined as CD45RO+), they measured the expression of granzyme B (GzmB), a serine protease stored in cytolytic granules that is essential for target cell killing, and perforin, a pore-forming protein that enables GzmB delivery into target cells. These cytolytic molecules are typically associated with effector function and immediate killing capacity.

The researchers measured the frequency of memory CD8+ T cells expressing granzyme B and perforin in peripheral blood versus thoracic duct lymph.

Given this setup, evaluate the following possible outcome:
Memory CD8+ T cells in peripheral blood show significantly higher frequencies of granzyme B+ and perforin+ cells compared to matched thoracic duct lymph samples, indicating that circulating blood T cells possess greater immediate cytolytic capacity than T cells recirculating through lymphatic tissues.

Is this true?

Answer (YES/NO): YES